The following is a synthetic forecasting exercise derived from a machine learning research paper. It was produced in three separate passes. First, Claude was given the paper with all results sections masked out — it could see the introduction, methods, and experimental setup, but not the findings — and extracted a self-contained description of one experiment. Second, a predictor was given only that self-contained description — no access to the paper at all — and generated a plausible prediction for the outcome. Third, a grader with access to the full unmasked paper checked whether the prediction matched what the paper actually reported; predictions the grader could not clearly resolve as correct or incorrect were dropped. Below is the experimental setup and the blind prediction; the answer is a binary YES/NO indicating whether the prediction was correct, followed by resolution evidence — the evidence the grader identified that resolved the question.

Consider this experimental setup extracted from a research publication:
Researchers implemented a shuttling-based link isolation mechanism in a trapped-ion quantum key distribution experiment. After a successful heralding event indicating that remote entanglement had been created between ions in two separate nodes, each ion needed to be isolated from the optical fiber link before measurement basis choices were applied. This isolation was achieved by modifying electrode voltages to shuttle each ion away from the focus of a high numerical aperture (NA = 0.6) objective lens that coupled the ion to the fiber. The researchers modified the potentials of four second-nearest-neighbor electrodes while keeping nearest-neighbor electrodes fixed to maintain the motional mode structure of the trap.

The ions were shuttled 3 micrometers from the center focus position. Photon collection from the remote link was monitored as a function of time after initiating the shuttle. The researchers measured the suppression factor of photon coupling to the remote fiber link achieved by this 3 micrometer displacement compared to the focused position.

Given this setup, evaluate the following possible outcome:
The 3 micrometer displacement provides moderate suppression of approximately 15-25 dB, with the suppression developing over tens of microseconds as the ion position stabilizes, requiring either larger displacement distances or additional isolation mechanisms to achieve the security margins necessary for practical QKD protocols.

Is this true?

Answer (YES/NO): NO